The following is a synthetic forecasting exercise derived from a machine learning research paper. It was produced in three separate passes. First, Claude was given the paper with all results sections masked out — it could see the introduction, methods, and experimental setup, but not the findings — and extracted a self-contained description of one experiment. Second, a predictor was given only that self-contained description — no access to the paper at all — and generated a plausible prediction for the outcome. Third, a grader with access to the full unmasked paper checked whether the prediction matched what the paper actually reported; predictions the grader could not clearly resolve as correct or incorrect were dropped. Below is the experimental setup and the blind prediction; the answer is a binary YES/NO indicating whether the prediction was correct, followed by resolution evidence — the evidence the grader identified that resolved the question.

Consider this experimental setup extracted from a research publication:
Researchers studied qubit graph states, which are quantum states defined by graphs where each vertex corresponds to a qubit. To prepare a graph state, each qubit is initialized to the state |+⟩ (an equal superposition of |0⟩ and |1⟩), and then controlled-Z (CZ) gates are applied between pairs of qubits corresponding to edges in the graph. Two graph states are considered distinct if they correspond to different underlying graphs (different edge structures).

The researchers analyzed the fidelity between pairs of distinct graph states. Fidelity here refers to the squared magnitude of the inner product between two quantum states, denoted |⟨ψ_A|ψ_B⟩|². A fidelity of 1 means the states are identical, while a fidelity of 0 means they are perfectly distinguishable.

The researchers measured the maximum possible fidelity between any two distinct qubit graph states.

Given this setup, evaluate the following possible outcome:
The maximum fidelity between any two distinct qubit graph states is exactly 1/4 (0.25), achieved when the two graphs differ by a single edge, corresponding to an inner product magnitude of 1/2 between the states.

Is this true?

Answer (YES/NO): NO